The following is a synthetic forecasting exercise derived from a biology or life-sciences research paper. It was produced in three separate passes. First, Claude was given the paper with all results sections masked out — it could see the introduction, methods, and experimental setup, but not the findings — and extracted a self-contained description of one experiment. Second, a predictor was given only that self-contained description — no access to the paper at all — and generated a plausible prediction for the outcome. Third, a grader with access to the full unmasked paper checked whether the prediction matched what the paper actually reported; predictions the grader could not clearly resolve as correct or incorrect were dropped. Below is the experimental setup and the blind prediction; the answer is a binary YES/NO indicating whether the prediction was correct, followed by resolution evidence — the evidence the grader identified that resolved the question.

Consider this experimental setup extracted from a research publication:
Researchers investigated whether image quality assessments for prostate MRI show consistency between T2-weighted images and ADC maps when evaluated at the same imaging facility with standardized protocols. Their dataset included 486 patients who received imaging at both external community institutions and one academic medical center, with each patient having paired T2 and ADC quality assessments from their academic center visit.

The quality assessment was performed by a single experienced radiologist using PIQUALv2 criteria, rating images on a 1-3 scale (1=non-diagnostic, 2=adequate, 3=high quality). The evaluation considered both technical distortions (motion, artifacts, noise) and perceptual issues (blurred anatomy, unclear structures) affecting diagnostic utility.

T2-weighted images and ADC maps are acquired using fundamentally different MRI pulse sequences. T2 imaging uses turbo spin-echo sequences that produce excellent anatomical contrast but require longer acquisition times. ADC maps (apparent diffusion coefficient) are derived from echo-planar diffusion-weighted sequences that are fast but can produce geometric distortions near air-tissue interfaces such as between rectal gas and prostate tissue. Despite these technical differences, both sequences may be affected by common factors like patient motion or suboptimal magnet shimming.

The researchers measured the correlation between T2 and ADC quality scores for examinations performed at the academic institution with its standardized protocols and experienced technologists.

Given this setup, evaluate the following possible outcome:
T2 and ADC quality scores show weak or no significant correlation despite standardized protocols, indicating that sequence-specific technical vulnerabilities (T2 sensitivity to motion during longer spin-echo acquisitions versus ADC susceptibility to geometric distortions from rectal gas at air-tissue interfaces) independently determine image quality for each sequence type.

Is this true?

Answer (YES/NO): NO